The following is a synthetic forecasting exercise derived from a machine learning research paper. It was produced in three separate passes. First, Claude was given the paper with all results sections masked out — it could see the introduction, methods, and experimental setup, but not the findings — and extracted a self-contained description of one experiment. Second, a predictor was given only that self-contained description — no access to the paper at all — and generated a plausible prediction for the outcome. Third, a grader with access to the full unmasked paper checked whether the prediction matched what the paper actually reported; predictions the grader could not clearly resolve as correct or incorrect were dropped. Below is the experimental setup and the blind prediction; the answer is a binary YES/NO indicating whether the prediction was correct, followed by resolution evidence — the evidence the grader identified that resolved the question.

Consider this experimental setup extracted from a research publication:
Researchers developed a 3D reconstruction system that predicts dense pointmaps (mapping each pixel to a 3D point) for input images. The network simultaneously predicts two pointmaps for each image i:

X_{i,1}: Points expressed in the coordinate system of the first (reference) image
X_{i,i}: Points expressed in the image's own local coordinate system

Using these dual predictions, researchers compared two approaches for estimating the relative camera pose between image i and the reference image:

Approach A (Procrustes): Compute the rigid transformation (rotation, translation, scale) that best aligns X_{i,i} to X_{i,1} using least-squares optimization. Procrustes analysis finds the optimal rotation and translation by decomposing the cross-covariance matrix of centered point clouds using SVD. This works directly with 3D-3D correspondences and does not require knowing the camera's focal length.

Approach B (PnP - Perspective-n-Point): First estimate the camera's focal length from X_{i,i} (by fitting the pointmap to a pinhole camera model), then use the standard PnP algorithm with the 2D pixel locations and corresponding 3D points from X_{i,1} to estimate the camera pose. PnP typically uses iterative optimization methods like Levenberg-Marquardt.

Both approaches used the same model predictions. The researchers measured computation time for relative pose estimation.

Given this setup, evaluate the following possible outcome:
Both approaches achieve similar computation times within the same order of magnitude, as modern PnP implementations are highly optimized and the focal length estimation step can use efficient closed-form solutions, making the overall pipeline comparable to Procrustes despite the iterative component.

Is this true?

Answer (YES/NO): NO